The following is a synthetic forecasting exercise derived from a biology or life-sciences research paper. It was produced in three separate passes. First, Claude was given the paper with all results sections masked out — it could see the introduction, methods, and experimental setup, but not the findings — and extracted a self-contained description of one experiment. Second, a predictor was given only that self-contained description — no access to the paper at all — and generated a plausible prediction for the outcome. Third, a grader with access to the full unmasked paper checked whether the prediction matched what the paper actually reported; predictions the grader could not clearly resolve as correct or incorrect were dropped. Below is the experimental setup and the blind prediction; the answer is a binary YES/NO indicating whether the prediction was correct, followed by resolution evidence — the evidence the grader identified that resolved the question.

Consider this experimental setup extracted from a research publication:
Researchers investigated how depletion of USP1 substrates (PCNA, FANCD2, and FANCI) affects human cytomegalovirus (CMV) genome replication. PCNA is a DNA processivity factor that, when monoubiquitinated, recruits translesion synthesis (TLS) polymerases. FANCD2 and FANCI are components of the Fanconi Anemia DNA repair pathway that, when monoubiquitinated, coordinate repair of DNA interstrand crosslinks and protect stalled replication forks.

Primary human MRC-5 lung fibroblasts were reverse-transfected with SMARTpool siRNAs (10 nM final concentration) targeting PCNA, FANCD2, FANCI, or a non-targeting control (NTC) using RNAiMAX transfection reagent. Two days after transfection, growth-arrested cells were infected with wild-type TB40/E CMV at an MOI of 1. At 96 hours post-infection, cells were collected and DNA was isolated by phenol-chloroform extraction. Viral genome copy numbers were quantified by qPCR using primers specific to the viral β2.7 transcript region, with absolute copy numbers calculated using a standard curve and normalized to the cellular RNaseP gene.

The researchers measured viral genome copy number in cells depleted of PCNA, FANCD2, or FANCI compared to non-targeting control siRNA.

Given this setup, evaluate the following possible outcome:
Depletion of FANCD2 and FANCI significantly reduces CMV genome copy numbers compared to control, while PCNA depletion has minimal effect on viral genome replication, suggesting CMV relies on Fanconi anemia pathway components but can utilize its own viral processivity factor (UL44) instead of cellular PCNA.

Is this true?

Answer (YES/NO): NO